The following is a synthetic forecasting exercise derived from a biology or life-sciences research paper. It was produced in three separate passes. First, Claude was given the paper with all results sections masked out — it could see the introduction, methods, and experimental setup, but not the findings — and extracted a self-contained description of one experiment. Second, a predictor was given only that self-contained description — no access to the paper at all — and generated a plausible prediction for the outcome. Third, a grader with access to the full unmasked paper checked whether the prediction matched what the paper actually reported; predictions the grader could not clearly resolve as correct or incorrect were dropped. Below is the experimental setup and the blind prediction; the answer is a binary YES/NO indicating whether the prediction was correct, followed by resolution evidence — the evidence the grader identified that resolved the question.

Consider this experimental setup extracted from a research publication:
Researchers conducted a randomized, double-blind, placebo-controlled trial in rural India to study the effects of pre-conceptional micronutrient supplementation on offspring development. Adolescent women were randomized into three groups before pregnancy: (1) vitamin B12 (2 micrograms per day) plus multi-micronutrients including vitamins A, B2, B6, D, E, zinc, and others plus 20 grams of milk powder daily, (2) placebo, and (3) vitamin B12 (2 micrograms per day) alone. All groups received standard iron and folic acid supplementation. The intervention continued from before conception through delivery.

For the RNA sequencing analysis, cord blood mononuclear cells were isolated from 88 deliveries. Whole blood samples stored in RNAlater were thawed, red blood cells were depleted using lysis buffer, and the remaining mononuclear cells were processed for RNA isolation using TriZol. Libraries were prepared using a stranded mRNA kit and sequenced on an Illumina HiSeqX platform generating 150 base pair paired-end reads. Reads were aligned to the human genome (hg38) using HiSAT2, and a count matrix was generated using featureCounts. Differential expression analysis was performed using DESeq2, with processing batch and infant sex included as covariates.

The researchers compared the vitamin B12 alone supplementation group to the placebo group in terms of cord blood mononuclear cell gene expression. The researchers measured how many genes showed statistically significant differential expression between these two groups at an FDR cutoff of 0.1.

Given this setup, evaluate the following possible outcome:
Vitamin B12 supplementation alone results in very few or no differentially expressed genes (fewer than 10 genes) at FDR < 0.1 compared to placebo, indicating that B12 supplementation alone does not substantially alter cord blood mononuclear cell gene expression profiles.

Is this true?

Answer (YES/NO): YES